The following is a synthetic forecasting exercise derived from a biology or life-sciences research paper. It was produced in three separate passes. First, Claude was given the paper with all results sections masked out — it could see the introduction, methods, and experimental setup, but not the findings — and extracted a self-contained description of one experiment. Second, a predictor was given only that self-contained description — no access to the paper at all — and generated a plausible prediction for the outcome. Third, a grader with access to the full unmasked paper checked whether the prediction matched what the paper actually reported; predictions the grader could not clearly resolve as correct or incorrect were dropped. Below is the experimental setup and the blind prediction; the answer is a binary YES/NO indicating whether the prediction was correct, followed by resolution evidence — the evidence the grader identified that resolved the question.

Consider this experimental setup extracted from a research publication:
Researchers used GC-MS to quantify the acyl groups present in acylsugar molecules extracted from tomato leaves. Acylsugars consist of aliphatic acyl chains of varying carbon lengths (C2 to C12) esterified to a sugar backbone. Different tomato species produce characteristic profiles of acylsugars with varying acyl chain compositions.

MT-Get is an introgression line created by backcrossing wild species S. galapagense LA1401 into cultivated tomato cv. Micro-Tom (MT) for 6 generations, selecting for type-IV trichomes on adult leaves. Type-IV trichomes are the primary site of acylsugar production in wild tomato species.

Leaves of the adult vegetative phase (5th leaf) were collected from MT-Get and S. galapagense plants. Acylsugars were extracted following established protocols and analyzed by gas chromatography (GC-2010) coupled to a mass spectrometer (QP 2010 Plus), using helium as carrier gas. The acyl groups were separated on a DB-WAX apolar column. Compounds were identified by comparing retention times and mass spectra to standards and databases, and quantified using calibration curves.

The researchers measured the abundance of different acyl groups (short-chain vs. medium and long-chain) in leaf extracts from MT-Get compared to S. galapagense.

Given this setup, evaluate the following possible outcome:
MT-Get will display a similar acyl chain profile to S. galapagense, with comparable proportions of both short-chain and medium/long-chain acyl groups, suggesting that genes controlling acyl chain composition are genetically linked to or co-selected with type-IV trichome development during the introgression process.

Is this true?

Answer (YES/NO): NO